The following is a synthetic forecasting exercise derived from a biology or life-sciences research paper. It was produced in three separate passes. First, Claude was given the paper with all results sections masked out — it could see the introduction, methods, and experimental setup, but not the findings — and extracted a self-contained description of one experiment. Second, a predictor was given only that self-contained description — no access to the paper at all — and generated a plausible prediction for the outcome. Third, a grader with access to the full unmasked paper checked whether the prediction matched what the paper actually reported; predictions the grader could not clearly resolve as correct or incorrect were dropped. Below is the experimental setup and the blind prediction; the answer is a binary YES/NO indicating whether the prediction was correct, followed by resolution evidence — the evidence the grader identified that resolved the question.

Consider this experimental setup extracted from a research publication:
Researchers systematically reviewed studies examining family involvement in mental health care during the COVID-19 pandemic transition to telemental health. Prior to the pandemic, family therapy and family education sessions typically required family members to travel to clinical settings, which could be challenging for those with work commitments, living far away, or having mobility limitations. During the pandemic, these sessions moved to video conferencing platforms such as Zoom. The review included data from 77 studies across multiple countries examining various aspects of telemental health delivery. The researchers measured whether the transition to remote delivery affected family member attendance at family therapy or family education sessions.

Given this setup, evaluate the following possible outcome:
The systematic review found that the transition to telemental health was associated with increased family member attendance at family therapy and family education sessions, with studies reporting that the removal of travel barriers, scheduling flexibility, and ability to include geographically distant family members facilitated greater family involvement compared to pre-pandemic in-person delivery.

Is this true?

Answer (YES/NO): NO